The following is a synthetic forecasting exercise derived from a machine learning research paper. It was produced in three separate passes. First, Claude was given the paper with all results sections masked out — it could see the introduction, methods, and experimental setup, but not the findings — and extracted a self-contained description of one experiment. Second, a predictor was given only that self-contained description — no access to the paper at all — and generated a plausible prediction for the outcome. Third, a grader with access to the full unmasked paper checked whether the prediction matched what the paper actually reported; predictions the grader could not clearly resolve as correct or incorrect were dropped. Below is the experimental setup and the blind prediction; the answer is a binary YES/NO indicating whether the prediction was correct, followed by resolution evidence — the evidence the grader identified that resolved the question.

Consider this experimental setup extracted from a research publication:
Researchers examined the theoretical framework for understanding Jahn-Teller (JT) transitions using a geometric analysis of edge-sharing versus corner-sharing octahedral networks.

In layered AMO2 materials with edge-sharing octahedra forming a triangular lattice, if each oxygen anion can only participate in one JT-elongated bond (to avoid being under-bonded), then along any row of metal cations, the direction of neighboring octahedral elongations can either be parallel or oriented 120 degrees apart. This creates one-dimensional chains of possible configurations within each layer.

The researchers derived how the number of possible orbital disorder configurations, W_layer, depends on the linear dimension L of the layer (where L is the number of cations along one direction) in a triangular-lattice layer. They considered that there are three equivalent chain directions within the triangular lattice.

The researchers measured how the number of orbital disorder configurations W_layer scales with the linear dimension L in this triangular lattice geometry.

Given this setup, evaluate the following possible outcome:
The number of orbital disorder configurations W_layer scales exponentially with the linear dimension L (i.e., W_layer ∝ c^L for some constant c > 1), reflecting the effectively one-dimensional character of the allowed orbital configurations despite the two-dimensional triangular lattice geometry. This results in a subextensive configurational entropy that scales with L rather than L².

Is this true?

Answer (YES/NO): YES